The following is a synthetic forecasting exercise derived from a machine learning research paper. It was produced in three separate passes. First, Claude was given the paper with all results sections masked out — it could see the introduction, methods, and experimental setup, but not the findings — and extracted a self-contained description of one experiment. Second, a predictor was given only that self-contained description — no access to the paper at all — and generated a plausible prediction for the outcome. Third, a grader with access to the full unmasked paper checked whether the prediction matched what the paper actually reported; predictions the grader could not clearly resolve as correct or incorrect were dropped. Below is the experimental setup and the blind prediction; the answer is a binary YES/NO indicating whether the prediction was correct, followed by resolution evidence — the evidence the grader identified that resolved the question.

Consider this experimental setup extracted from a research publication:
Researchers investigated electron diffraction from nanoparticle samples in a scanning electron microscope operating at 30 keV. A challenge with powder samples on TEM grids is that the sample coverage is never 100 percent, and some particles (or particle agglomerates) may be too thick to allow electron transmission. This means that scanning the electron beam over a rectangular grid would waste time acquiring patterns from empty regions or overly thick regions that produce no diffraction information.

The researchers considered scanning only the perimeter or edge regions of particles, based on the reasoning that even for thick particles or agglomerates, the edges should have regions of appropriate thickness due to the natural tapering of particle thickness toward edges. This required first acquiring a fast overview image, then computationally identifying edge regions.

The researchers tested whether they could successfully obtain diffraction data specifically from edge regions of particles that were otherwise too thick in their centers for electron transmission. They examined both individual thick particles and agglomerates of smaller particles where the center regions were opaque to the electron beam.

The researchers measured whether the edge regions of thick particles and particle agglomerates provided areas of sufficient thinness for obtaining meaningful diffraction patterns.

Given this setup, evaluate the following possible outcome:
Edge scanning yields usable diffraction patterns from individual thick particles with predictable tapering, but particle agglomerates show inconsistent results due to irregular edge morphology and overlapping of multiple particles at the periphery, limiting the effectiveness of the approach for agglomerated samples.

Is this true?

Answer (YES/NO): NO